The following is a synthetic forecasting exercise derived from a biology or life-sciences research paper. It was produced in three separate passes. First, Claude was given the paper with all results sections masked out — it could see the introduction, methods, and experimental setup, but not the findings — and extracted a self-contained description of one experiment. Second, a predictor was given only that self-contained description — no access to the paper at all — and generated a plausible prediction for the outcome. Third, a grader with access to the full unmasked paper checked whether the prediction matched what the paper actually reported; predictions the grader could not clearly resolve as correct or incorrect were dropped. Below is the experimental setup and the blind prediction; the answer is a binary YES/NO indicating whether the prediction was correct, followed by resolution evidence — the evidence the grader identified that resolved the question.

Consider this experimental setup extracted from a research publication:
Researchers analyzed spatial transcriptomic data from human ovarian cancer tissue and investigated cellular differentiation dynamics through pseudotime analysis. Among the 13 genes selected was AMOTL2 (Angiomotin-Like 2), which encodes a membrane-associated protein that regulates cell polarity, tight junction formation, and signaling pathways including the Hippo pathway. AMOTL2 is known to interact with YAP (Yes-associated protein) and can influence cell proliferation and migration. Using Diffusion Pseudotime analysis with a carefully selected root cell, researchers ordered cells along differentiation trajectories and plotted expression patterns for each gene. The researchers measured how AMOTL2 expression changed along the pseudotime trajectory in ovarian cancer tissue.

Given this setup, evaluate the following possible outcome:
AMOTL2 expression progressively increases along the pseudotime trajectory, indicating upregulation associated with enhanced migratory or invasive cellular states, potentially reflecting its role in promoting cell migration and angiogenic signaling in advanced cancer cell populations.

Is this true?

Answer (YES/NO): YES